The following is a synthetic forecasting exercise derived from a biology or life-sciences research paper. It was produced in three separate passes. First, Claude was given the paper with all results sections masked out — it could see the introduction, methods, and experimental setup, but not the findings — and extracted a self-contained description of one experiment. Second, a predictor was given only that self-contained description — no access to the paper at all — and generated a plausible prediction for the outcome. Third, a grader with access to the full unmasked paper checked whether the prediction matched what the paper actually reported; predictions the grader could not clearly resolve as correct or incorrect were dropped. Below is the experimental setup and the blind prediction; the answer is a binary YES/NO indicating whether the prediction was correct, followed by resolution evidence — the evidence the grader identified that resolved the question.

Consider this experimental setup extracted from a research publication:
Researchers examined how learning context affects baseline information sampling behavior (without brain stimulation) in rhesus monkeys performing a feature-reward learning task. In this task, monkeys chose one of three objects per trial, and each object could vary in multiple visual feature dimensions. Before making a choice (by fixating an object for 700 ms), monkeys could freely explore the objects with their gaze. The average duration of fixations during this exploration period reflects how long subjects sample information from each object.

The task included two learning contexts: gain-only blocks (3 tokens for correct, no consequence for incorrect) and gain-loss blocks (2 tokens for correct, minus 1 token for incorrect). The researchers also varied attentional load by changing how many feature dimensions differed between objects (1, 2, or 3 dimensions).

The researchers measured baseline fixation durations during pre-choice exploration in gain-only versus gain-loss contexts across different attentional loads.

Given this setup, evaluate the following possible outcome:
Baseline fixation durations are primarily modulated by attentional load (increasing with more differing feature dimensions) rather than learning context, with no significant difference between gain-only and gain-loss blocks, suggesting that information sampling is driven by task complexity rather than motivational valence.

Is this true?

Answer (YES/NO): NO